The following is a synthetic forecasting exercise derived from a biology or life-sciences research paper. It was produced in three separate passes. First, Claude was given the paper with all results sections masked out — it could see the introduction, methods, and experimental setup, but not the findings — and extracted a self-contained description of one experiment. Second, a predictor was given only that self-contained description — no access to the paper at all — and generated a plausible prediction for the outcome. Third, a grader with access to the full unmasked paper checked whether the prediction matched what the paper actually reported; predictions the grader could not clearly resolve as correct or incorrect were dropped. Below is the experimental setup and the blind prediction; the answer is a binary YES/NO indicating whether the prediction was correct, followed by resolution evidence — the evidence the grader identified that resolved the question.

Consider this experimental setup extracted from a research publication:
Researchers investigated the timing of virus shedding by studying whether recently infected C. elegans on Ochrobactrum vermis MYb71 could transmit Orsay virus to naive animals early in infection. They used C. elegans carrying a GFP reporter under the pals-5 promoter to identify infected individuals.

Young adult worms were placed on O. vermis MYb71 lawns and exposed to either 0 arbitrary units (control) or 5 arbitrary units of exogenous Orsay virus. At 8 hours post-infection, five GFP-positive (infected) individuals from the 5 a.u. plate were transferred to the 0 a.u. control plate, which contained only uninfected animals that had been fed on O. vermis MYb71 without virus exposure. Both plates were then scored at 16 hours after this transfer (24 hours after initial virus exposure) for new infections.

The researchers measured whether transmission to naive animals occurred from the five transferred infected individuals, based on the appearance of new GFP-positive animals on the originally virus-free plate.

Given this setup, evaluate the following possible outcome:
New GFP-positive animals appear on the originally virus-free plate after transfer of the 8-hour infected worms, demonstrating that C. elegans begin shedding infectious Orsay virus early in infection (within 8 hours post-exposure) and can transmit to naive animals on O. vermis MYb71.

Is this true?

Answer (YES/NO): YES